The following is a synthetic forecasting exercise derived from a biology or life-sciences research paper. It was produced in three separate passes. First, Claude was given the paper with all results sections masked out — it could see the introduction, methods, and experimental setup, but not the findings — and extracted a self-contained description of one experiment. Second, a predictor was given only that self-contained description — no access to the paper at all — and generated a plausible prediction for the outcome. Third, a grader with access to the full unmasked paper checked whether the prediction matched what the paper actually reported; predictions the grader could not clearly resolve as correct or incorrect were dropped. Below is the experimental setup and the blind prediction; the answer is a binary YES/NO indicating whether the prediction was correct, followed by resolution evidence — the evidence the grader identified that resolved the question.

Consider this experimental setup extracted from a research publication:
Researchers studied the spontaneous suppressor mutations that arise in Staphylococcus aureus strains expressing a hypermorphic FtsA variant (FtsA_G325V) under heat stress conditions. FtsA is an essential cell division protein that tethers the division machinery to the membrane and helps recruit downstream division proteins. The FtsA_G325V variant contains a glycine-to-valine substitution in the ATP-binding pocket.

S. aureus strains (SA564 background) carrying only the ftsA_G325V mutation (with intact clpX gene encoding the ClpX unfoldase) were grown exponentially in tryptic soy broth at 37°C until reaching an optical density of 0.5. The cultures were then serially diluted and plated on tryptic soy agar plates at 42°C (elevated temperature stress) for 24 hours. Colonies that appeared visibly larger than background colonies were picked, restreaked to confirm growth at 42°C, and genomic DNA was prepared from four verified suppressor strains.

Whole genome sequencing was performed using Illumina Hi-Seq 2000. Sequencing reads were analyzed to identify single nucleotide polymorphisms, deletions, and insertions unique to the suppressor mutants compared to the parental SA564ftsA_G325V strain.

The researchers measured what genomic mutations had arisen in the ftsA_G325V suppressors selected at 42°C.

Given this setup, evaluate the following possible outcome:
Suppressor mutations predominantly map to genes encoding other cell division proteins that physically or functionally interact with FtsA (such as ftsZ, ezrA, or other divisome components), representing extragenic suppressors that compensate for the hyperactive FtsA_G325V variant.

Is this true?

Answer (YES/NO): NO